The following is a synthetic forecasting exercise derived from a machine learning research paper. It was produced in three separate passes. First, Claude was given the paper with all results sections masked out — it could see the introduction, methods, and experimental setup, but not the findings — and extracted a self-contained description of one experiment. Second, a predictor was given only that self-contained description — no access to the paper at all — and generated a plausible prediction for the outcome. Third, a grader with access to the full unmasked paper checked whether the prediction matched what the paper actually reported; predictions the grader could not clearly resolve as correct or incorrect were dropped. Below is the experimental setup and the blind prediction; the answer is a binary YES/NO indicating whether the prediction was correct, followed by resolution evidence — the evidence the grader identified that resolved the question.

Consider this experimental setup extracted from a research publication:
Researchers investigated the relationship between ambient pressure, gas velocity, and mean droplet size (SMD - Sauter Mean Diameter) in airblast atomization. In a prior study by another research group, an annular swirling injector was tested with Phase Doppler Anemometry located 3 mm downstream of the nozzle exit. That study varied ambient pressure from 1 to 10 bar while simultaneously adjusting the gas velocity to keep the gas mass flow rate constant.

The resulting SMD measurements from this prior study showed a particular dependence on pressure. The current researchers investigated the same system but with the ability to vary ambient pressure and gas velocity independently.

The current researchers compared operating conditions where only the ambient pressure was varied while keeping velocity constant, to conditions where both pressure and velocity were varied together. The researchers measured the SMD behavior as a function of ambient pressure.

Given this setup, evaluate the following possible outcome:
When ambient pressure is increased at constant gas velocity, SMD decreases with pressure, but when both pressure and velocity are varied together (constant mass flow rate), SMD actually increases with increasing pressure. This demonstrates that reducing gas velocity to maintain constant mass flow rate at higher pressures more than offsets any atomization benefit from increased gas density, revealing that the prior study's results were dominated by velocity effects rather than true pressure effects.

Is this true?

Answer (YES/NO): NO